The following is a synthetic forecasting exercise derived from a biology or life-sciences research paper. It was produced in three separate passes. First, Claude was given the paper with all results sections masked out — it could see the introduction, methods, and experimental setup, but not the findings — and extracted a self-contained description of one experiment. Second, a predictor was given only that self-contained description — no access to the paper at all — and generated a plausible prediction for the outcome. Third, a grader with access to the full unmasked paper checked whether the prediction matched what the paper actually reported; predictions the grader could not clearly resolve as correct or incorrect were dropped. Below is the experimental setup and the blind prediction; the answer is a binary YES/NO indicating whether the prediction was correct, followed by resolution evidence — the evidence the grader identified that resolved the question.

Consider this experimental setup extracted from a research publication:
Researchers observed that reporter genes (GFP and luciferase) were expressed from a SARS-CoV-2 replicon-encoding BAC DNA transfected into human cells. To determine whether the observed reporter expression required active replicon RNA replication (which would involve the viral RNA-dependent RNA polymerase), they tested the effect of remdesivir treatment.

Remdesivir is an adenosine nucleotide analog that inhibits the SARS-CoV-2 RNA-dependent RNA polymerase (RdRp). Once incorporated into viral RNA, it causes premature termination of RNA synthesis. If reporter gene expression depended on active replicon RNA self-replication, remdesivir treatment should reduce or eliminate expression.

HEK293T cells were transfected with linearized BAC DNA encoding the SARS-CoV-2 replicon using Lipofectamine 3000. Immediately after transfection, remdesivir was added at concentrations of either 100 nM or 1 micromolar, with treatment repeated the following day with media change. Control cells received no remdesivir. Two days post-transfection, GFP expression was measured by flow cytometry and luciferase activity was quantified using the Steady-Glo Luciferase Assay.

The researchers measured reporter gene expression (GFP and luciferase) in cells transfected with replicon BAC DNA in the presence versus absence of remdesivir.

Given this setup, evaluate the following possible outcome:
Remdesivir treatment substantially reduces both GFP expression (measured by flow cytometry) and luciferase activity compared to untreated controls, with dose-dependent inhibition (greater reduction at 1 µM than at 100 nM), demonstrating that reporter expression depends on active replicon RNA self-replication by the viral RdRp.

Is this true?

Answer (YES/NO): NO